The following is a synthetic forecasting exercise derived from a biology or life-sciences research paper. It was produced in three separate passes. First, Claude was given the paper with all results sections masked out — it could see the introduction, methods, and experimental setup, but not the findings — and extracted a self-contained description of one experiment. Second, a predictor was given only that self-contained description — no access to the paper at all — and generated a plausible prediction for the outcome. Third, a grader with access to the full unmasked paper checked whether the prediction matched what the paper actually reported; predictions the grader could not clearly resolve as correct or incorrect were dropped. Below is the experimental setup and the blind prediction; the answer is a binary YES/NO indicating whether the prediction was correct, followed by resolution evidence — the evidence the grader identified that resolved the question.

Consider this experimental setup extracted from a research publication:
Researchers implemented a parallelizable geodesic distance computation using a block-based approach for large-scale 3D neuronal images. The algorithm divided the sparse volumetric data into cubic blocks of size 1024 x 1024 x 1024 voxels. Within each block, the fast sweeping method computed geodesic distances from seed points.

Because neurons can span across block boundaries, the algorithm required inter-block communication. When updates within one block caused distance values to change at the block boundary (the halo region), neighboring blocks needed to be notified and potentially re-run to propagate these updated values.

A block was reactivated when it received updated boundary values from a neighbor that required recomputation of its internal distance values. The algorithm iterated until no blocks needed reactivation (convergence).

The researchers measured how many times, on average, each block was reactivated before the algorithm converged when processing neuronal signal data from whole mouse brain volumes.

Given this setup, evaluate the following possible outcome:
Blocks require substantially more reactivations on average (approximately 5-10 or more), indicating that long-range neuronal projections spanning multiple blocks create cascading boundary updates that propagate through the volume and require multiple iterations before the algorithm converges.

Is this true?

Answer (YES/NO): NO